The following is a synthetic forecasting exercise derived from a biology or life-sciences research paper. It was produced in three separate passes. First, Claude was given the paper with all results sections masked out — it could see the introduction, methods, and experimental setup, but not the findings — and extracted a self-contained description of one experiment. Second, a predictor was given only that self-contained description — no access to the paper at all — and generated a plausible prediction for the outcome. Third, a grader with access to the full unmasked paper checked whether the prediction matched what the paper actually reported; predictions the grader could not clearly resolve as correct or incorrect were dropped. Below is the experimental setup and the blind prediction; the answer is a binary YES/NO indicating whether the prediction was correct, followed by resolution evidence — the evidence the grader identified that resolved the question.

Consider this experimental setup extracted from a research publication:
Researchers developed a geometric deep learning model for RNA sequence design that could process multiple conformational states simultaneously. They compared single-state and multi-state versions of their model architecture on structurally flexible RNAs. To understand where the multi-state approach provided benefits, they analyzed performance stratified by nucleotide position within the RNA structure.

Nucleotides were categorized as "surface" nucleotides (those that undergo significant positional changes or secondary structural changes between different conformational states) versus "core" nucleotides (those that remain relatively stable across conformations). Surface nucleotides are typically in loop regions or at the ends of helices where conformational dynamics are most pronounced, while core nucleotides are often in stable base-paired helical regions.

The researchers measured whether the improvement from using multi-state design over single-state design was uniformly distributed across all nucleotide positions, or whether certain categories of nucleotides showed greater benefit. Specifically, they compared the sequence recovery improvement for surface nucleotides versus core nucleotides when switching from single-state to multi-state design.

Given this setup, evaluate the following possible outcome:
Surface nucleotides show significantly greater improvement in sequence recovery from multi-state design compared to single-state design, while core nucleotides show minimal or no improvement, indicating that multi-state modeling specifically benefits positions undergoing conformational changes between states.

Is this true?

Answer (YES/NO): YES